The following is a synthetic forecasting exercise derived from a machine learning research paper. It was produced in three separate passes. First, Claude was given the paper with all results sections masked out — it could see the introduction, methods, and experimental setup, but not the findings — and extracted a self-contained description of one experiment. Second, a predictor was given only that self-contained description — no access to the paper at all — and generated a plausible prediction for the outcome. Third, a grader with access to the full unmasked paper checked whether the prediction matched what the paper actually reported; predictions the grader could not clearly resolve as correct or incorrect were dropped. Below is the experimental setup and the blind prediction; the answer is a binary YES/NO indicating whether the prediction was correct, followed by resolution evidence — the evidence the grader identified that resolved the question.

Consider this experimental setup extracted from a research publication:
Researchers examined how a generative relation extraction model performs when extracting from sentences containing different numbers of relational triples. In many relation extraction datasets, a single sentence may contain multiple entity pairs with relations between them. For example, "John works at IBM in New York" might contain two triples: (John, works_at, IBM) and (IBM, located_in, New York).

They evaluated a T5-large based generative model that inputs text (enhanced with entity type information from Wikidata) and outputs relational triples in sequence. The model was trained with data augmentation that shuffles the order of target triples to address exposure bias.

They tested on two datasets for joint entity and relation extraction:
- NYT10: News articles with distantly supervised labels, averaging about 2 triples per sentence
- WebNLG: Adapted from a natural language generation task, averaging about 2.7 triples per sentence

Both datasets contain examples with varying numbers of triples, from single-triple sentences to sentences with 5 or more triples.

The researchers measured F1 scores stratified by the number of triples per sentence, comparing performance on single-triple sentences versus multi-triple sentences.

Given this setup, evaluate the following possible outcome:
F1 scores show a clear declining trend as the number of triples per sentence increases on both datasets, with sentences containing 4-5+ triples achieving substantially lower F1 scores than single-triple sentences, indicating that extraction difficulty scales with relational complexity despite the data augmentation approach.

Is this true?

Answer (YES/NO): NO